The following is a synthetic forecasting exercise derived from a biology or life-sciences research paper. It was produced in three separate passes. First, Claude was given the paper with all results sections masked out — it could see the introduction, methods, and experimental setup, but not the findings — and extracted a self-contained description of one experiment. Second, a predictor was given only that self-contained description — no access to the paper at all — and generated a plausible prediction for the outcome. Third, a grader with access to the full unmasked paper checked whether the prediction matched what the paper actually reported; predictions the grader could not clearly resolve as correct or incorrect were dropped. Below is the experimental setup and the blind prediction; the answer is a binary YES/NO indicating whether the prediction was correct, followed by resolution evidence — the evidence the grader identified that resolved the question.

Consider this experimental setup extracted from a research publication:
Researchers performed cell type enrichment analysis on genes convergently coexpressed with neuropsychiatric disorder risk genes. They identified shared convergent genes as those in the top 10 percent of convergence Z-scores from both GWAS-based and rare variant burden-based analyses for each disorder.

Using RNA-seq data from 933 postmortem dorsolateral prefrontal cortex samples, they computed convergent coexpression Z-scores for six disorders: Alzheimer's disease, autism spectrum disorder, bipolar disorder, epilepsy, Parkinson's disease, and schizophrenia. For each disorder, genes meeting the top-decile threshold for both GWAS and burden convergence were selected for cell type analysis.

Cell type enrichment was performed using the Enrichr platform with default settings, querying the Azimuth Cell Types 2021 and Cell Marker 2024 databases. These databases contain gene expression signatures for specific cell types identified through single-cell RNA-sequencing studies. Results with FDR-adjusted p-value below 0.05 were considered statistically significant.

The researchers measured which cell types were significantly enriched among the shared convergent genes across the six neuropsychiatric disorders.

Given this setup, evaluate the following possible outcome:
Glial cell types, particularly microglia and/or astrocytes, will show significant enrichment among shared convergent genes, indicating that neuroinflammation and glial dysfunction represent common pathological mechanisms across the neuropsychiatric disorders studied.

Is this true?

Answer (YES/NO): NO